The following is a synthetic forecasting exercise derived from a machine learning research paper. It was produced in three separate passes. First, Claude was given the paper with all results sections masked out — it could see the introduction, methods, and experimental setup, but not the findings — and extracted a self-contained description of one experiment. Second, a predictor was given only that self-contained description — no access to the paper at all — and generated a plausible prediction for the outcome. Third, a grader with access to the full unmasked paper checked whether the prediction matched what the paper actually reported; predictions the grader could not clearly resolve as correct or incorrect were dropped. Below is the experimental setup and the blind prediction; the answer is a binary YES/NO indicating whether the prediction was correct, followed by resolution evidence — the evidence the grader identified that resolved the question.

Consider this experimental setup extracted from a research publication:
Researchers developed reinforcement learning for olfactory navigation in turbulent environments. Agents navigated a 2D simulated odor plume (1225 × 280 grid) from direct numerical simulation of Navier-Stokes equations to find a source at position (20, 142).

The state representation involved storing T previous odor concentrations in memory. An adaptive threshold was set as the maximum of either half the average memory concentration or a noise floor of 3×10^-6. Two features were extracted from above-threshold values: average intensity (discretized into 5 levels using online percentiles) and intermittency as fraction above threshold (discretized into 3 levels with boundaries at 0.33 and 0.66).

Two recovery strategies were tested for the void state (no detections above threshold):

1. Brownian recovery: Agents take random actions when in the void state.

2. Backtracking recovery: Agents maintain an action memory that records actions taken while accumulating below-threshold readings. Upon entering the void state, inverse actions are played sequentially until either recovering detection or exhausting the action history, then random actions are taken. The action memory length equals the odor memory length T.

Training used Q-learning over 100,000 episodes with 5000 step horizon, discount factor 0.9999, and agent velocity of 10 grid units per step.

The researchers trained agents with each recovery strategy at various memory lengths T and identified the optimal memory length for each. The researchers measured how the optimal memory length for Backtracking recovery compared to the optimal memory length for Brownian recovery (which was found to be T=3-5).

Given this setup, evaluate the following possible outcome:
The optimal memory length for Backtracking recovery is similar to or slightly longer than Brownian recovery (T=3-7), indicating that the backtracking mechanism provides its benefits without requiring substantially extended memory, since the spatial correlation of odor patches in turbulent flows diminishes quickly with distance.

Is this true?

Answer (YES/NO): NO